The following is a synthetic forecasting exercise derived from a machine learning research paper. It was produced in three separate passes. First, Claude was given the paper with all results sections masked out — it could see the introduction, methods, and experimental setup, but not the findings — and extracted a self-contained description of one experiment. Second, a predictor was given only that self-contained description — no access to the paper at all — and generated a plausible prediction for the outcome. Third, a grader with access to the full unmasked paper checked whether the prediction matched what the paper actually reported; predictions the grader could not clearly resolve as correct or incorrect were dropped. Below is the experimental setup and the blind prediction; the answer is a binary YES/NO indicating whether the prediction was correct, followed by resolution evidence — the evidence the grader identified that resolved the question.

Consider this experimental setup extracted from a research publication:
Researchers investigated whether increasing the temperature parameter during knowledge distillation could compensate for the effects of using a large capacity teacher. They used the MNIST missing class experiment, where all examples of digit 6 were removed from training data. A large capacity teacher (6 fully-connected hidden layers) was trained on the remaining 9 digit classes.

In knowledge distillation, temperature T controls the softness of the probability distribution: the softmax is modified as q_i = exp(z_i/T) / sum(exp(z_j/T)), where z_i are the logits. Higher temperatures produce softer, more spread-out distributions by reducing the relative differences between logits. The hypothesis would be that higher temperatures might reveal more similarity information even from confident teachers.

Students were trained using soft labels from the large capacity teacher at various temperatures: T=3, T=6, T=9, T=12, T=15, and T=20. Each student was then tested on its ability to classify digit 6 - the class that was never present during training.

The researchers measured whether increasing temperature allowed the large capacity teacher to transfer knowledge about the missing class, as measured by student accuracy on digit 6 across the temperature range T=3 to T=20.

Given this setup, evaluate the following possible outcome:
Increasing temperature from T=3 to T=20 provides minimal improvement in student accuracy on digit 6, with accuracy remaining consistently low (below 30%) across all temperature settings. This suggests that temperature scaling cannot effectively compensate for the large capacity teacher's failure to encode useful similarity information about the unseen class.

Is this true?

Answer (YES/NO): YES